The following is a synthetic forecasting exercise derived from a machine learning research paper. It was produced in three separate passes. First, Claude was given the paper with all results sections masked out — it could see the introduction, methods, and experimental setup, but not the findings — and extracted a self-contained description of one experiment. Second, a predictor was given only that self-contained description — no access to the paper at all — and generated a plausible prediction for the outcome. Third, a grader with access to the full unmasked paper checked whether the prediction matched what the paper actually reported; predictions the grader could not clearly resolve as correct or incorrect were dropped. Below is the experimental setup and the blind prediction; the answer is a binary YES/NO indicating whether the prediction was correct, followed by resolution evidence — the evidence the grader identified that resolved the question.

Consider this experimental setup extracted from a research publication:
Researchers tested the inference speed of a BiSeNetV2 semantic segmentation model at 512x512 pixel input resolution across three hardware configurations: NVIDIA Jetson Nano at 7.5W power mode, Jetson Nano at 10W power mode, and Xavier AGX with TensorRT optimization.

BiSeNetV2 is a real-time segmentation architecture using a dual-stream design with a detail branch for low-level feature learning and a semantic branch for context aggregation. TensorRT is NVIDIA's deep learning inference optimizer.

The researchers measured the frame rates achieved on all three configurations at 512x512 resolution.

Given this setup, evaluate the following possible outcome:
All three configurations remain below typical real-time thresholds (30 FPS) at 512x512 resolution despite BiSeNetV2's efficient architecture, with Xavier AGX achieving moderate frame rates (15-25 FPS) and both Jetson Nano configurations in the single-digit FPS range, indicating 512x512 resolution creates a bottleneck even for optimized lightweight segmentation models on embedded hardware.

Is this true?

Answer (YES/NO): NO